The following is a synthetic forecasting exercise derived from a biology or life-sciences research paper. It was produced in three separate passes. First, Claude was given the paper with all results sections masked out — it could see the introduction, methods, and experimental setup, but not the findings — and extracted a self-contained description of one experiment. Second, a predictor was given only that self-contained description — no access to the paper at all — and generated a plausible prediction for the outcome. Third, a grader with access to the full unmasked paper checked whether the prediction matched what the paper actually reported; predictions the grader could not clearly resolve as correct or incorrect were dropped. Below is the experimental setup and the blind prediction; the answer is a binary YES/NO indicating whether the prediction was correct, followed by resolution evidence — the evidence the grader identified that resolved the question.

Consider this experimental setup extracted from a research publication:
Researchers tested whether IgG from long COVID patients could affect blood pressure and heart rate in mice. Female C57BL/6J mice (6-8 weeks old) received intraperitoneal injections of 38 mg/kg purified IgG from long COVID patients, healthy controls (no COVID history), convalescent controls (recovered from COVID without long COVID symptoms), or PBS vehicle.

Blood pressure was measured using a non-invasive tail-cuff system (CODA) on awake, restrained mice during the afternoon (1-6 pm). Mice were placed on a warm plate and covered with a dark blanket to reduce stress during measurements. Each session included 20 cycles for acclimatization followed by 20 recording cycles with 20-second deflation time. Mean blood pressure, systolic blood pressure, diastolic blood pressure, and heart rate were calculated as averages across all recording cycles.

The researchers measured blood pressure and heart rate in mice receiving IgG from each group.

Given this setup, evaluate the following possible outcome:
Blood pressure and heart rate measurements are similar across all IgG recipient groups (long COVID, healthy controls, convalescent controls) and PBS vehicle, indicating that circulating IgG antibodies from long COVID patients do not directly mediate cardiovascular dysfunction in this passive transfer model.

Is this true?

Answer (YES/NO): YES